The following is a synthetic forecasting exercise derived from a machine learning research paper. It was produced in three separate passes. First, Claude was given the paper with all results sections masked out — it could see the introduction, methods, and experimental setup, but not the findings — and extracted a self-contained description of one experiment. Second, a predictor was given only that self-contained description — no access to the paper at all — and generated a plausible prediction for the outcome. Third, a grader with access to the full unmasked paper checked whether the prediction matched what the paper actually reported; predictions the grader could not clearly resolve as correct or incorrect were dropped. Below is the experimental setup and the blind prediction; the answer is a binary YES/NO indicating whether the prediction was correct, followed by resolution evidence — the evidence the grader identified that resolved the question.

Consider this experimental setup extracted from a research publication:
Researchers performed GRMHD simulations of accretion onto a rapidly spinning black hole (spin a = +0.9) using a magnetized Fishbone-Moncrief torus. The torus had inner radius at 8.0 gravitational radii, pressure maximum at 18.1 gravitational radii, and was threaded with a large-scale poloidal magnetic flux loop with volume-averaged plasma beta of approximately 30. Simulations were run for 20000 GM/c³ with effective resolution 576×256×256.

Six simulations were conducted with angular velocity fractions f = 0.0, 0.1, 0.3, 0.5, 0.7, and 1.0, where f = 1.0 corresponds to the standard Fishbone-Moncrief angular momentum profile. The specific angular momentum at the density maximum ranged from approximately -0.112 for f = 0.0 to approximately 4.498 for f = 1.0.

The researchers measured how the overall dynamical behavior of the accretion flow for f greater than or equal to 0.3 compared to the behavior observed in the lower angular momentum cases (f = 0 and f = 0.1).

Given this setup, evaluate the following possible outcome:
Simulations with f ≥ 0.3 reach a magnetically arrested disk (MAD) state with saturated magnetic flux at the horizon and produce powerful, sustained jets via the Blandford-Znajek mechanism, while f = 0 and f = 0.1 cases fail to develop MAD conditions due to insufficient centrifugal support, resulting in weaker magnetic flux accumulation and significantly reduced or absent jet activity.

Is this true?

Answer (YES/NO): NO